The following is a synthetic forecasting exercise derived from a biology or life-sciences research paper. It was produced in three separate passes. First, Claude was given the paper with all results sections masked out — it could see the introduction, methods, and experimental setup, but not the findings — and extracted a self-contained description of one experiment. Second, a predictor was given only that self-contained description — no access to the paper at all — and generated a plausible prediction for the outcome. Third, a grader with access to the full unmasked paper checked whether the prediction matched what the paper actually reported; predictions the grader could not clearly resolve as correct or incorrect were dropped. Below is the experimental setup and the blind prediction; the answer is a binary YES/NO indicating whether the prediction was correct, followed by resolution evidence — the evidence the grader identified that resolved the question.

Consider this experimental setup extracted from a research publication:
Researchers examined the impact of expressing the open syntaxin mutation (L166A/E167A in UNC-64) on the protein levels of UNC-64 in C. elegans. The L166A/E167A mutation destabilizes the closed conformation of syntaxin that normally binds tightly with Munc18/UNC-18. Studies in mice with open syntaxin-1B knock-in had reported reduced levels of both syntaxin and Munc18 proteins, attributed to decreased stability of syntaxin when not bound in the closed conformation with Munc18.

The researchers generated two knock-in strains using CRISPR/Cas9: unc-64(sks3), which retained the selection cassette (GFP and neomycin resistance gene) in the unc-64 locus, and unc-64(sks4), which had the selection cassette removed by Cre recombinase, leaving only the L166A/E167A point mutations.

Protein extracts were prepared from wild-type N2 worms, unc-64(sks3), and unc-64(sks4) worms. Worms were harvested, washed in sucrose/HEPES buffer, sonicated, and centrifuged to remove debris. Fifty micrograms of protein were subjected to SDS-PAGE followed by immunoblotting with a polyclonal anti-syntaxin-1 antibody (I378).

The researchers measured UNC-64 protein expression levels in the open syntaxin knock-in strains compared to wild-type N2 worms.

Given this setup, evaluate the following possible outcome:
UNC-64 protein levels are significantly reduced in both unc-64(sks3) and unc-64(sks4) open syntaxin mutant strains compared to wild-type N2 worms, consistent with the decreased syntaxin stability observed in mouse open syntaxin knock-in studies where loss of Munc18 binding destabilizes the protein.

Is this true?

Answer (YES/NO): NO